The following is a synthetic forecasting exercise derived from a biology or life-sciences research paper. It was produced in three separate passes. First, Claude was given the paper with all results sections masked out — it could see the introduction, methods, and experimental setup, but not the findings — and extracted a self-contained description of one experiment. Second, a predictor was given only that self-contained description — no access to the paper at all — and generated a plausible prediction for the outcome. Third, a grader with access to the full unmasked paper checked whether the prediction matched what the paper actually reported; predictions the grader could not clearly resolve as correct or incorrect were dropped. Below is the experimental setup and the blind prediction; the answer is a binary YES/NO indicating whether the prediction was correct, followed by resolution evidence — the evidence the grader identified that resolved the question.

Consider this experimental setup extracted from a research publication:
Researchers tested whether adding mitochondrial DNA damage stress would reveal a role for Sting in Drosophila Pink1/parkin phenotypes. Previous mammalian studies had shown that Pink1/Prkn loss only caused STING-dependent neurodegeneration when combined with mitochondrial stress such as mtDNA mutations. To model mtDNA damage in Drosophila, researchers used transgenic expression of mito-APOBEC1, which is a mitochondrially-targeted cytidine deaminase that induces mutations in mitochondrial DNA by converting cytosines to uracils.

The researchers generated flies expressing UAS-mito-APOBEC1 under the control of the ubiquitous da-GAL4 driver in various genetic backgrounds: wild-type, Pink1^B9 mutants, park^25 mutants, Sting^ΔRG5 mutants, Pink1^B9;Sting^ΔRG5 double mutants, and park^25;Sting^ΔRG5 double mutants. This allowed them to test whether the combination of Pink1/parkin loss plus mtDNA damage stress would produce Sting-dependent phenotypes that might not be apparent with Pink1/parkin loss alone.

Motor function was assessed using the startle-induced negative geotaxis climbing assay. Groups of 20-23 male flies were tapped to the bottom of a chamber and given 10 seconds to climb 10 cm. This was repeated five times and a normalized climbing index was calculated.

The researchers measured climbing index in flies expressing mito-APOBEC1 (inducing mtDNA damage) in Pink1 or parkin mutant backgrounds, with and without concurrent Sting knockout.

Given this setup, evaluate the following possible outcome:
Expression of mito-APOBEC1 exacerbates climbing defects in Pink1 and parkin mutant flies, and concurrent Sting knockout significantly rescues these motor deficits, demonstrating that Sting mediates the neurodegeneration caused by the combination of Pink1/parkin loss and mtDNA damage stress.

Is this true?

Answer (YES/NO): NO